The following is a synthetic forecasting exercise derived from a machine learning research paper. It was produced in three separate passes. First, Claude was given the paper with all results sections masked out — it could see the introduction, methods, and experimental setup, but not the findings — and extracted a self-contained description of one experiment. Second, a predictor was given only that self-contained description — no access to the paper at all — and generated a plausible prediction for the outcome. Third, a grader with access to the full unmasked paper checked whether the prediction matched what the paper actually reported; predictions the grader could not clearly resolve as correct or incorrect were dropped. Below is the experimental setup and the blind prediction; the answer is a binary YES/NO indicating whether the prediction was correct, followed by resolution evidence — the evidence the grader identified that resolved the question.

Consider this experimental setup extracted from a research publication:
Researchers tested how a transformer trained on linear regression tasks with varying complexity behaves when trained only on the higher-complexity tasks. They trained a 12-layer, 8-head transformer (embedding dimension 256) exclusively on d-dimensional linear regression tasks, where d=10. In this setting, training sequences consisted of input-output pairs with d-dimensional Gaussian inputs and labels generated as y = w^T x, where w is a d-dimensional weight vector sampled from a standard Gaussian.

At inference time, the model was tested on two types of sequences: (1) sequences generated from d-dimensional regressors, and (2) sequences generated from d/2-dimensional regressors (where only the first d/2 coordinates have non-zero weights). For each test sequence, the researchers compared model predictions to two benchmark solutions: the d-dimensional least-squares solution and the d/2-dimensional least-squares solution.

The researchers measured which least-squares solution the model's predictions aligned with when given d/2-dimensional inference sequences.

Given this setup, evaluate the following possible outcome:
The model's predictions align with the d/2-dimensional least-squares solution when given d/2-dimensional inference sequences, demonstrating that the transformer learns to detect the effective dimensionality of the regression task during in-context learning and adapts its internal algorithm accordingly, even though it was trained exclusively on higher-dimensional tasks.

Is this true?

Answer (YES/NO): NO